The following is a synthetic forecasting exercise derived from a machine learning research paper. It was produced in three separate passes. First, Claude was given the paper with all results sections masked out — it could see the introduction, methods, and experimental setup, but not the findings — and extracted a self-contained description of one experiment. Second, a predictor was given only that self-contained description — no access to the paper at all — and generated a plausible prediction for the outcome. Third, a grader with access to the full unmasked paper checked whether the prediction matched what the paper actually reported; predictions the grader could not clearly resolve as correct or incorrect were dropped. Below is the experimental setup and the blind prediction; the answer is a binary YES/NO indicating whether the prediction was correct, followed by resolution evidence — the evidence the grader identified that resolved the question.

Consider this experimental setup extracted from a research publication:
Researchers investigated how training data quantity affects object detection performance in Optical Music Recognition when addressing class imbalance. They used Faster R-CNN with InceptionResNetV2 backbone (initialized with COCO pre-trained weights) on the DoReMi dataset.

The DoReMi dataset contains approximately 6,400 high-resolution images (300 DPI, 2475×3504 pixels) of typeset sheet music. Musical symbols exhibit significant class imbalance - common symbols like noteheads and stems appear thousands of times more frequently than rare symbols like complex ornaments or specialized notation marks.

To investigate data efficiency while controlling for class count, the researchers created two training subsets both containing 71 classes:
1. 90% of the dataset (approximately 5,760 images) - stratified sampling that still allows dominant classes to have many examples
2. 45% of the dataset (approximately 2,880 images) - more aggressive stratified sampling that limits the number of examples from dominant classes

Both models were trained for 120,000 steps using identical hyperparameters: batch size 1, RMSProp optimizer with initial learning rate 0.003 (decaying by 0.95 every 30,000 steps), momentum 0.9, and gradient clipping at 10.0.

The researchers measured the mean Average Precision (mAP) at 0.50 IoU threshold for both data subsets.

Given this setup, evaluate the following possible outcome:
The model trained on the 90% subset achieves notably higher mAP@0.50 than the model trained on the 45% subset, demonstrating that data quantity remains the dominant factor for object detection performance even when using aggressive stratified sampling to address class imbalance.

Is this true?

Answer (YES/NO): NO